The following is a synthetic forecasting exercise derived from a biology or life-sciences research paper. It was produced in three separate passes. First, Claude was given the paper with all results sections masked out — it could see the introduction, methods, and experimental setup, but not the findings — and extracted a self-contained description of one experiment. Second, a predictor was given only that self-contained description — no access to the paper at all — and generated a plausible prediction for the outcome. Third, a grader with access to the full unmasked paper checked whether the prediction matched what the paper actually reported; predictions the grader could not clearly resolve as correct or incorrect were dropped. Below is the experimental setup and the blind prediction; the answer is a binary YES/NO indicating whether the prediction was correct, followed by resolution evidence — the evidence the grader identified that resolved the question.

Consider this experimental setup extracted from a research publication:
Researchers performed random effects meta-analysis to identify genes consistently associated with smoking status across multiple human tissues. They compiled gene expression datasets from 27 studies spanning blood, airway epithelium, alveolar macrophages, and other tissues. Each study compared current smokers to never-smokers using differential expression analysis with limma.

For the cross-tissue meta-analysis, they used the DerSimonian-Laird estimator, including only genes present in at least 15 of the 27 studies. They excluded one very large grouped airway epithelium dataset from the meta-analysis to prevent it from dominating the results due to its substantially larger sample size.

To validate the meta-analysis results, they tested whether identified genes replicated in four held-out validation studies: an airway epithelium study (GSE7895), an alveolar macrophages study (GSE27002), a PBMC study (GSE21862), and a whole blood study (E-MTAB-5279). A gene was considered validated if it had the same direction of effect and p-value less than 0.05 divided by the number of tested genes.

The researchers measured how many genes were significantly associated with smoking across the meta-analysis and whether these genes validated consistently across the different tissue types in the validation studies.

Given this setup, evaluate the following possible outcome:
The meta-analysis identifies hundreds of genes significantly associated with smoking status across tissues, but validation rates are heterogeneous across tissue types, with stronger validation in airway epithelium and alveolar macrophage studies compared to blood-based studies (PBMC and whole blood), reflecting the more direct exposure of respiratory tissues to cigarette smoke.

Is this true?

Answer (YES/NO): NO